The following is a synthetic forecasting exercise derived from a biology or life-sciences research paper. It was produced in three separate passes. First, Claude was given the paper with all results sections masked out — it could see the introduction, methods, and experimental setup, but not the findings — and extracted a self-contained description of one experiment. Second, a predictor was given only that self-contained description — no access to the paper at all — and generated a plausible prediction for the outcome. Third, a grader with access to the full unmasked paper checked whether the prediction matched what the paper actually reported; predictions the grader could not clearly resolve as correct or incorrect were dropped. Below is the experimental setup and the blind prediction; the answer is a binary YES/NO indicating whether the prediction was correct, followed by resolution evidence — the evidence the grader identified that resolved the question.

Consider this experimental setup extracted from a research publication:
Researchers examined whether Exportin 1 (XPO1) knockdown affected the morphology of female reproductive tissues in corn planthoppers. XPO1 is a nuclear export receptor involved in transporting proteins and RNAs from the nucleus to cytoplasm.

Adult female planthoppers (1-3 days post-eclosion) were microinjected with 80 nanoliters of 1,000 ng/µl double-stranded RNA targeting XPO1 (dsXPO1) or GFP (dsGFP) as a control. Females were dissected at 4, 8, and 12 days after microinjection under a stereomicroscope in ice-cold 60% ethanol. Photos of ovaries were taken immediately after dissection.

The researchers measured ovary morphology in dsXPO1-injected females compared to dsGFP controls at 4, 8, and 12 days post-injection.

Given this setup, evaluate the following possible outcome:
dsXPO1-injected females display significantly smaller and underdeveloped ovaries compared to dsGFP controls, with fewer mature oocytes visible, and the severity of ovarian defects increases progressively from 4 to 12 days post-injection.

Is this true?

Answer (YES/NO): NO